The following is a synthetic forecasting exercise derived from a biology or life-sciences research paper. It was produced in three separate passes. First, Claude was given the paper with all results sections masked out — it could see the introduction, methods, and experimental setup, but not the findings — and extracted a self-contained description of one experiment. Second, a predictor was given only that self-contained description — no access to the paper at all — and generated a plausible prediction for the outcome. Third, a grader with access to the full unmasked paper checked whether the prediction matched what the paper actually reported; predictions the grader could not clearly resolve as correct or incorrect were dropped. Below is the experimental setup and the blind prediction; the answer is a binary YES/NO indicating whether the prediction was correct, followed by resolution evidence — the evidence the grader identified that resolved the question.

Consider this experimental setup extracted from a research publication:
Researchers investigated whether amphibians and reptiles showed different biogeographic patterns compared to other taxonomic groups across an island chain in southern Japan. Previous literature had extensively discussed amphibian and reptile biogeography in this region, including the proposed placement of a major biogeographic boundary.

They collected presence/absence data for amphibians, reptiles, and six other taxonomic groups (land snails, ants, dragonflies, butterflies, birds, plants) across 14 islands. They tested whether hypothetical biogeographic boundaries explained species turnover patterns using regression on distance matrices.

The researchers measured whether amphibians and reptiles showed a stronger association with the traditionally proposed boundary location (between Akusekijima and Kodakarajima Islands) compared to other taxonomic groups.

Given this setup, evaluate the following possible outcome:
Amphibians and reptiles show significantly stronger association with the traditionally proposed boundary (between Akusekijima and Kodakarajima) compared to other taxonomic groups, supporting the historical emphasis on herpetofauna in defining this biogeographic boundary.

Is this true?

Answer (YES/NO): NO